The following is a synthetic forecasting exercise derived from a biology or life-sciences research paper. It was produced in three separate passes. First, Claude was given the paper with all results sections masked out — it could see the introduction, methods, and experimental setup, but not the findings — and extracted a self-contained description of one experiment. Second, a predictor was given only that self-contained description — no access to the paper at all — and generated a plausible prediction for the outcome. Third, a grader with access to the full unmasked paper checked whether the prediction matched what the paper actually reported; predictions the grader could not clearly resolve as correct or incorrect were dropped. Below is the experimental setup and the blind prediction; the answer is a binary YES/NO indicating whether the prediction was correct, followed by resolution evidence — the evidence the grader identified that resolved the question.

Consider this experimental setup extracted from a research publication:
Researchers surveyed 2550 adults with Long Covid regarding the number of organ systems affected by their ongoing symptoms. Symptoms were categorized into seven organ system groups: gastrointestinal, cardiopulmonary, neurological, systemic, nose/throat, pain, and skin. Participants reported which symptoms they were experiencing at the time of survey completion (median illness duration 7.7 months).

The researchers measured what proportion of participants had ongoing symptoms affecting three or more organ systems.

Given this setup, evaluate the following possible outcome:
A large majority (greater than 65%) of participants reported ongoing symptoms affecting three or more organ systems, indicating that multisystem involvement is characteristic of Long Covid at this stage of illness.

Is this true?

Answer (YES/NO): YES